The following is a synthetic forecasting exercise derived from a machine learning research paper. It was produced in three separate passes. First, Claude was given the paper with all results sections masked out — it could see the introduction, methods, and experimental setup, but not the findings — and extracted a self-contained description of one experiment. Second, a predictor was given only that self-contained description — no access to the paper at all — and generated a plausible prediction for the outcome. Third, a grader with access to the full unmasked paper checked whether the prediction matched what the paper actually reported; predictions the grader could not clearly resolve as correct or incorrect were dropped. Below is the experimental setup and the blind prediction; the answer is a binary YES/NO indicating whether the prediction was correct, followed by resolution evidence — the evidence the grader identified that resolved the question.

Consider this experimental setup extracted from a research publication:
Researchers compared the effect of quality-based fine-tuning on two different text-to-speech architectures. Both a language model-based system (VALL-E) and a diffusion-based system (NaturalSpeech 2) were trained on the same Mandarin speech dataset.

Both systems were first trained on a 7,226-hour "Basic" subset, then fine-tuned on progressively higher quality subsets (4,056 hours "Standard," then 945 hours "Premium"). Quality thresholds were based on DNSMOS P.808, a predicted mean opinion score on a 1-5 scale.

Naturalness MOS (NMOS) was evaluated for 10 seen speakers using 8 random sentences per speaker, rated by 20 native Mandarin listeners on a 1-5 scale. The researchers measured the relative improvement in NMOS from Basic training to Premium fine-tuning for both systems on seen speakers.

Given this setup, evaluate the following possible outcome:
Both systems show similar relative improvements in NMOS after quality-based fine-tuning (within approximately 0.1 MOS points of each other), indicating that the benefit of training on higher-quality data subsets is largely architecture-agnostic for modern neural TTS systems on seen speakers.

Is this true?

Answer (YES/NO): NO